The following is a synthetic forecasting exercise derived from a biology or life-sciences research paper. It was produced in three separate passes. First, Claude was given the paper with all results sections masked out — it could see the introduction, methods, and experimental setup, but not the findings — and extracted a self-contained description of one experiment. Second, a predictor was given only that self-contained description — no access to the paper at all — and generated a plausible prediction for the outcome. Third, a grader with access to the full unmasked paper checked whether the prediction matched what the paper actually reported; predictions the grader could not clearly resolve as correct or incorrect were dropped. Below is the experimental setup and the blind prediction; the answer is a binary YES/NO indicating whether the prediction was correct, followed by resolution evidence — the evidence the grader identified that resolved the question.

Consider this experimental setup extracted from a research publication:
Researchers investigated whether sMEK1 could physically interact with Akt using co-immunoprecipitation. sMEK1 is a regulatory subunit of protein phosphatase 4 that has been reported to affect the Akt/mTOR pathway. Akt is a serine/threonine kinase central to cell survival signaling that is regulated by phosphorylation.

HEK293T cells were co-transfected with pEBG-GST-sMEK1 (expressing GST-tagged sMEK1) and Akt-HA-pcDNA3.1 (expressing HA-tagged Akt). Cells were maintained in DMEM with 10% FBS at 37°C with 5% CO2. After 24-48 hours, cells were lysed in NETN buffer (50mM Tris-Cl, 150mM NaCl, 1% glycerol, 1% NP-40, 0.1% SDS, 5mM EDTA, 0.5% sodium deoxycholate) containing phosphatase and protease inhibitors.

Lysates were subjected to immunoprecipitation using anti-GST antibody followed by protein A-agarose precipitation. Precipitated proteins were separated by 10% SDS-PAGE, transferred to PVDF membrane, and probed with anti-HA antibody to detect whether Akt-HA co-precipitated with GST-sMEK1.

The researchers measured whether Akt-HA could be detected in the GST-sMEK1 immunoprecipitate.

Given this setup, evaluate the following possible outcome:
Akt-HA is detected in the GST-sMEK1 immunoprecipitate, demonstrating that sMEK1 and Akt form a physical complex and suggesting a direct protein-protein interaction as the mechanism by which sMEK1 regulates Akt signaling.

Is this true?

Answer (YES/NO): YES